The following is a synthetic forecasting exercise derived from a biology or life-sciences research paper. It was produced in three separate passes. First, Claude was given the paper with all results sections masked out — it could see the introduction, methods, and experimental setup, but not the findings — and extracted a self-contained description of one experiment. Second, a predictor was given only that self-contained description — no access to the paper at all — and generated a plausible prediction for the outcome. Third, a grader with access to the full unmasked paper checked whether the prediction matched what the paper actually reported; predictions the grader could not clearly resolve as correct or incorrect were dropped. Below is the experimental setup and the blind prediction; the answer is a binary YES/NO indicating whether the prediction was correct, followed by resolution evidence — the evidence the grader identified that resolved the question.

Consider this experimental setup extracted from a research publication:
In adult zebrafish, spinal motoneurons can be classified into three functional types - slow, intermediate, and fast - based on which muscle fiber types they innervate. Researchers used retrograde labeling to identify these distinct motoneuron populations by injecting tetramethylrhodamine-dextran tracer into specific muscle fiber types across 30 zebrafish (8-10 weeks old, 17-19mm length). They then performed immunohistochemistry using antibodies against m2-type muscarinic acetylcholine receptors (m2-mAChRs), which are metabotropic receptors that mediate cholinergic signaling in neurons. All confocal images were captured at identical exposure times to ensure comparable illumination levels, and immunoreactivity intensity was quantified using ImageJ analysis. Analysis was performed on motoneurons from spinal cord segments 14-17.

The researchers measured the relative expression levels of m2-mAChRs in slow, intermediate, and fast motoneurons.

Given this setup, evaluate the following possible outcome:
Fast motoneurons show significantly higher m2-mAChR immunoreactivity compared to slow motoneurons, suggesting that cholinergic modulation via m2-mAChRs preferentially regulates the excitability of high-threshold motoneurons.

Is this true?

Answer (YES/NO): YES